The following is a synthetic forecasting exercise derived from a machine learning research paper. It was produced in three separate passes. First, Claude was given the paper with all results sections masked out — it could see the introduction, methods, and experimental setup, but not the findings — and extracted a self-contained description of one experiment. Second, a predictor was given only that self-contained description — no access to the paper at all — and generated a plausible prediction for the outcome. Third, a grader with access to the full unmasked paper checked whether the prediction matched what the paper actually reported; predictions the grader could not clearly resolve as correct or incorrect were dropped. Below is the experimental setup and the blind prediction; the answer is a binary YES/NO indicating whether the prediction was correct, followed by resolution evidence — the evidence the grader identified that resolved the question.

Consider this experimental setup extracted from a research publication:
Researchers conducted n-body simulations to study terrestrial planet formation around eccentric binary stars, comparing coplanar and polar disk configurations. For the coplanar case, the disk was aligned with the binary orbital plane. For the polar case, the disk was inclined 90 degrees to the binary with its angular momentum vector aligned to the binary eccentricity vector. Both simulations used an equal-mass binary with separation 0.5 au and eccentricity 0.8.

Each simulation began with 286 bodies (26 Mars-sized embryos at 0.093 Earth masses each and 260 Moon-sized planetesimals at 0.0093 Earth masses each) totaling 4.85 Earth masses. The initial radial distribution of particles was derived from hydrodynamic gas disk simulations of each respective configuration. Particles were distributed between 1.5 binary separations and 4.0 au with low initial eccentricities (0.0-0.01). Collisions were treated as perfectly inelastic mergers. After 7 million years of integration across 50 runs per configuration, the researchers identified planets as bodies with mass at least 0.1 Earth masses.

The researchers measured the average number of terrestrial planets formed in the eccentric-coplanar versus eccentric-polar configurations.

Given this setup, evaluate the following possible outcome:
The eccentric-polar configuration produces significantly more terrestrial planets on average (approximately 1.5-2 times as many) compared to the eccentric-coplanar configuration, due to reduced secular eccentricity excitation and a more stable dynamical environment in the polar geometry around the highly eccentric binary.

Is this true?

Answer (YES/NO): NO